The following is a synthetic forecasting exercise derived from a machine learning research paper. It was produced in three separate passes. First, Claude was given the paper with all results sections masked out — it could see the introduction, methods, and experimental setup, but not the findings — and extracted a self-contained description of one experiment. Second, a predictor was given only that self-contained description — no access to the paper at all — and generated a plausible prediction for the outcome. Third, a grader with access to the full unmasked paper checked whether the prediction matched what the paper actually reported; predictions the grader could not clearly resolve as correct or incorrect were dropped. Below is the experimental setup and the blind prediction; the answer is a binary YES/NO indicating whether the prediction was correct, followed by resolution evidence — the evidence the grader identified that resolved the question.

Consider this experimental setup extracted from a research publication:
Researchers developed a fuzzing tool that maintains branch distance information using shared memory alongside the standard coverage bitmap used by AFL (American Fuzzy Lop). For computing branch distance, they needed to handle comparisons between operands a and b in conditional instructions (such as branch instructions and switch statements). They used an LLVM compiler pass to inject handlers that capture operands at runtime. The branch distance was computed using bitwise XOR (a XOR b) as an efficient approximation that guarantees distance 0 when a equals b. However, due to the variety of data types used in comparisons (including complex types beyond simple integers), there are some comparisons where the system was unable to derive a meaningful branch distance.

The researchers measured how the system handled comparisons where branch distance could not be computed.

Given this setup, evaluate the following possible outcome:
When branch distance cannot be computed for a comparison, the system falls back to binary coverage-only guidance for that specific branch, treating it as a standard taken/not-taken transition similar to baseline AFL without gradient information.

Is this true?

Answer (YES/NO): NO